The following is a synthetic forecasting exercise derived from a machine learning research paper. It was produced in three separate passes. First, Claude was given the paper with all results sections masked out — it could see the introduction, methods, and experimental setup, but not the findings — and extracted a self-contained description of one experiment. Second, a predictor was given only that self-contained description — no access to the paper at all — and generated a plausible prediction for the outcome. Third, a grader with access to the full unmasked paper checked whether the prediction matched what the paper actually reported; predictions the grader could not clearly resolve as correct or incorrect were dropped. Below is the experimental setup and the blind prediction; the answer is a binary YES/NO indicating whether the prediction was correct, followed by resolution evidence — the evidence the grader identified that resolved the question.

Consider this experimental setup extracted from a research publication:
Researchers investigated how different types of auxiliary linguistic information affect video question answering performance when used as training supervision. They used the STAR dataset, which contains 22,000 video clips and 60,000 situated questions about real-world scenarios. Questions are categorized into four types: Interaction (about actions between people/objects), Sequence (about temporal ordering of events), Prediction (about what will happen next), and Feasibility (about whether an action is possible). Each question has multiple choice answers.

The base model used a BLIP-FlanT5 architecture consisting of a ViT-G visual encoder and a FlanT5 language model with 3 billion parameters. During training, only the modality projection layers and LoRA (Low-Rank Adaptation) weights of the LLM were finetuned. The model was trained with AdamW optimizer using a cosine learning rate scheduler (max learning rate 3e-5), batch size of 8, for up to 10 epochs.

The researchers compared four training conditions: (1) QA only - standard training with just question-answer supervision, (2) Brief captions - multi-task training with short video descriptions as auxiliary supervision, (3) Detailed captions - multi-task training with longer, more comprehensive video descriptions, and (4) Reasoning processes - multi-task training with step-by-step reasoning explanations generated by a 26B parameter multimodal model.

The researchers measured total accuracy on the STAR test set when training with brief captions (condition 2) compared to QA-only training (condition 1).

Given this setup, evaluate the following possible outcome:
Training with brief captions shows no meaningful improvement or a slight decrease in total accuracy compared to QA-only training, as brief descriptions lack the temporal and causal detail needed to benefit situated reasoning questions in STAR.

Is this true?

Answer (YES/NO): YES